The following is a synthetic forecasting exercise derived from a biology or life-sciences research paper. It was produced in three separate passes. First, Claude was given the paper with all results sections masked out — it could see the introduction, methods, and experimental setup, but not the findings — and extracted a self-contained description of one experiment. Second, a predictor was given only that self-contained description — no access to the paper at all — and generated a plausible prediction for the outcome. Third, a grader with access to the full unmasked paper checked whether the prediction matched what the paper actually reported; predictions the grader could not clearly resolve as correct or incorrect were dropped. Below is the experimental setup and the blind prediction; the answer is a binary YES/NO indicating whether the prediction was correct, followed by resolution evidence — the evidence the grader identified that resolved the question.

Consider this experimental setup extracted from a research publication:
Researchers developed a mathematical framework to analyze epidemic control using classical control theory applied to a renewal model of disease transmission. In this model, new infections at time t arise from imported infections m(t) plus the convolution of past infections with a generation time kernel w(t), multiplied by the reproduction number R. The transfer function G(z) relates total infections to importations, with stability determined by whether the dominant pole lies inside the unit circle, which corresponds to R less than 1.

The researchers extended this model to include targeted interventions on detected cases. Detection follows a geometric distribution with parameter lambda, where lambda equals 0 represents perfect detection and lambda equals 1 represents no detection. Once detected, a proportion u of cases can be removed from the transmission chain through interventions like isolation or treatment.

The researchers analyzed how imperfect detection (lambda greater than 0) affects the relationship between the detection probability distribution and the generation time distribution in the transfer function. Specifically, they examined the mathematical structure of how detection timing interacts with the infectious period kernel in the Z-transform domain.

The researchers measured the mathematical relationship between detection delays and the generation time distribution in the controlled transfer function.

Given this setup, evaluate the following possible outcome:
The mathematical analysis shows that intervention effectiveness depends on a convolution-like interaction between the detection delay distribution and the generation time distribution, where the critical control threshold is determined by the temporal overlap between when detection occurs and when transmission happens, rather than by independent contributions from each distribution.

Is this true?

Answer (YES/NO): NO